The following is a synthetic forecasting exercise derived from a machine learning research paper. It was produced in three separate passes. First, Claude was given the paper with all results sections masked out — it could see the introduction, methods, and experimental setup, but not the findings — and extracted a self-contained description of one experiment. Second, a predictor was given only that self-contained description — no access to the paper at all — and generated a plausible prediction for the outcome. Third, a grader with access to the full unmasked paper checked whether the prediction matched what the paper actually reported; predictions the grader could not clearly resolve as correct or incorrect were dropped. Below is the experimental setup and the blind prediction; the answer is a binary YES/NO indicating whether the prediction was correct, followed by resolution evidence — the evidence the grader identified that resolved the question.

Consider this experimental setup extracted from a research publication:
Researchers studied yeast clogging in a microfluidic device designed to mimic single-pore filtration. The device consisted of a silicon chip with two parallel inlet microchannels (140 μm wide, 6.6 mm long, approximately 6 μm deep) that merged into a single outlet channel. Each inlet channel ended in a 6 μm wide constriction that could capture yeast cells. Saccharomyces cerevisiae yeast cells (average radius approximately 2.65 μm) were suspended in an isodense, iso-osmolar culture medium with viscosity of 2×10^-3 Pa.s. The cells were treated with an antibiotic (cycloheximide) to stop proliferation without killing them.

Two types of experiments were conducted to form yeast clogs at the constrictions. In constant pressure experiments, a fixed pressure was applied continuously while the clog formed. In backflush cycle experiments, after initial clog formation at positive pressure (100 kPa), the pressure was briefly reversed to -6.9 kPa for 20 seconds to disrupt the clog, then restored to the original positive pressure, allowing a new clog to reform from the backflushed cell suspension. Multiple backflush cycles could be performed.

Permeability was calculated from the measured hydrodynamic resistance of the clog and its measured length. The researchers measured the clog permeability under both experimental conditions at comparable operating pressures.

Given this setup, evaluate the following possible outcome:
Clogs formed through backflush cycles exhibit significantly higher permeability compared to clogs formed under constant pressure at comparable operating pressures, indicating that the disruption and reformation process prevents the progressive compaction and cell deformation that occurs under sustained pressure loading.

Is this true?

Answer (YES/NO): YES